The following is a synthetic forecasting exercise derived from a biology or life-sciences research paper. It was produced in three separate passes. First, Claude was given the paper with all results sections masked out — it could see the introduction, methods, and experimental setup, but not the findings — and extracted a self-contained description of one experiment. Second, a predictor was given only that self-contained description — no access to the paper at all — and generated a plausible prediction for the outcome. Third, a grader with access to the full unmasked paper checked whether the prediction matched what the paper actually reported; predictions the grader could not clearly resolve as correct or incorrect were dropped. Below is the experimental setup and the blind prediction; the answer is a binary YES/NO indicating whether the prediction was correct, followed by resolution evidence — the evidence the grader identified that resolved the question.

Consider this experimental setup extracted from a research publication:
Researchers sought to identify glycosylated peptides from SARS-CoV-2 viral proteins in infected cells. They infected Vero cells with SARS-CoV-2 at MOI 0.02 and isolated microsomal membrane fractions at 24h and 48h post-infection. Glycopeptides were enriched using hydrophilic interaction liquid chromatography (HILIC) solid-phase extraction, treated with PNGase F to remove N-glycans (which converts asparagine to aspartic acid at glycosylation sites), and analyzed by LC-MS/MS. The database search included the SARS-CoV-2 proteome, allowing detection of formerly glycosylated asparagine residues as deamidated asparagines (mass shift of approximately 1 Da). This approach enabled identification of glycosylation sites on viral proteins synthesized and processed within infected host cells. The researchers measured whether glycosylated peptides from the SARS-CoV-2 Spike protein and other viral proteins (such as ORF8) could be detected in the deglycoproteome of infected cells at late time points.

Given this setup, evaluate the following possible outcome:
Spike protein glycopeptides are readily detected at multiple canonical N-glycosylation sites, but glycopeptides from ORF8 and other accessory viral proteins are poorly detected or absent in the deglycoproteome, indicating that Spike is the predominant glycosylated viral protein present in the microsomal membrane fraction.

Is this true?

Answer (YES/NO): YES